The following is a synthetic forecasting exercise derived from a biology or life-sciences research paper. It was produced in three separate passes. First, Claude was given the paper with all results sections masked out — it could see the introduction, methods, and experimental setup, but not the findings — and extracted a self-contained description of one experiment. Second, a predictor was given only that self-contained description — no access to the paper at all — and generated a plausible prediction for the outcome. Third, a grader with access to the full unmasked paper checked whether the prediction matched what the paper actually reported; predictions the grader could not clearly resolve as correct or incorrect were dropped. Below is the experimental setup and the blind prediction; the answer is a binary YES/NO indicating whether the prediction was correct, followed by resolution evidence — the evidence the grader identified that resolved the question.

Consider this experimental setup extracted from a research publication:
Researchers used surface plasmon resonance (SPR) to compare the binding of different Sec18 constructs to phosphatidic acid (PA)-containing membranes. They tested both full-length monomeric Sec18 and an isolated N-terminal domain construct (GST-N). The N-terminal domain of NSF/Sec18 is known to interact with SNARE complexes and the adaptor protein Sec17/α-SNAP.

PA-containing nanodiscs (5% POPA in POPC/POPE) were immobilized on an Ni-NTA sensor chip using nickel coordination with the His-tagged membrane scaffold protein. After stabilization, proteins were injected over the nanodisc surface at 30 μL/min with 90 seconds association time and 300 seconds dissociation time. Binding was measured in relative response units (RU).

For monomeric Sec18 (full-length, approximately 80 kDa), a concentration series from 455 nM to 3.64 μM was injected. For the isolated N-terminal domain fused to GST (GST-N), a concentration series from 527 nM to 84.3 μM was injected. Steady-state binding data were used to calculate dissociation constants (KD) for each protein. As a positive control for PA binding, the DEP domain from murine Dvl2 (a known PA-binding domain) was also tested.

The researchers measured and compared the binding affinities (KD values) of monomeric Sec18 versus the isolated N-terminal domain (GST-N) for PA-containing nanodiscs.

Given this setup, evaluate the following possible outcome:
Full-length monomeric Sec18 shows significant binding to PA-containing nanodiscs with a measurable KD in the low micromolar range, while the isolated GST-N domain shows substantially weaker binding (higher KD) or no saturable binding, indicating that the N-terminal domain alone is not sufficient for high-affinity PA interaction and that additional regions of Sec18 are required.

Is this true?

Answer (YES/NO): YES